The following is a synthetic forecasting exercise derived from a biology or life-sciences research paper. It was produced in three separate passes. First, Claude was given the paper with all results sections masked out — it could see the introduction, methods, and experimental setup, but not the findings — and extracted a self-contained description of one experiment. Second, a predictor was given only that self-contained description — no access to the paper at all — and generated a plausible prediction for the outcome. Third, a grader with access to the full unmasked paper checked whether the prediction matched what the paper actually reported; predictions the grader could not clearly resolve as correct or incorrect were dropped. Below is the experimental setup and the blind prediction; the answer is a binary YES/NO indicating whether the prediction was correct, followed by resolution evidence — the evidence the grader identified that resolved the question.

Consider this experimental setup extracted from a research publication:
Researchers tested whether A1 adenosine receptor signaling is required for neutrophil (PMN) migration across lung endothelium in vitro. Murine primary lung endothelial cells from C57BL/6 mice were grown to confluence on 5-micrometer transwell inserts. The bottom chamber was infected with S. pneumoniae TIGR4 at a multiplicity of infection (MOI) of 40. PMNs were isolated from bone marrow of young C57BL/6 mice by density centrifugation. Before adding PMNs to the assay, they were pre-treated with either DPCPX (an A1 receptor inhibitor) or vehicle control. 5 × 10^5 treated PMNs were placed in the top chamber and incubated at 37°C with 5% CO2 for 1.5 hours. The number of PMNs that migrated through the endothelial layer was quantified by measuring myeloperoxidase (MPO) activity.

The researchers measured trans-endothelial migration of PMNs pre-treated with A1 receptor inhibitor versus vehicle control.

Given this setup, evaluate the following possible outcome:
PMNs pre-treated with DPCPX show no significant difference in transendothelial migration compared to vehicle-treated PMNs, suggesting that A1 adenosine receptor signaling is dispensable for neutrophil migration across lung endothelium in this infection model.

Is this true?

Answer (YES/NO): NO